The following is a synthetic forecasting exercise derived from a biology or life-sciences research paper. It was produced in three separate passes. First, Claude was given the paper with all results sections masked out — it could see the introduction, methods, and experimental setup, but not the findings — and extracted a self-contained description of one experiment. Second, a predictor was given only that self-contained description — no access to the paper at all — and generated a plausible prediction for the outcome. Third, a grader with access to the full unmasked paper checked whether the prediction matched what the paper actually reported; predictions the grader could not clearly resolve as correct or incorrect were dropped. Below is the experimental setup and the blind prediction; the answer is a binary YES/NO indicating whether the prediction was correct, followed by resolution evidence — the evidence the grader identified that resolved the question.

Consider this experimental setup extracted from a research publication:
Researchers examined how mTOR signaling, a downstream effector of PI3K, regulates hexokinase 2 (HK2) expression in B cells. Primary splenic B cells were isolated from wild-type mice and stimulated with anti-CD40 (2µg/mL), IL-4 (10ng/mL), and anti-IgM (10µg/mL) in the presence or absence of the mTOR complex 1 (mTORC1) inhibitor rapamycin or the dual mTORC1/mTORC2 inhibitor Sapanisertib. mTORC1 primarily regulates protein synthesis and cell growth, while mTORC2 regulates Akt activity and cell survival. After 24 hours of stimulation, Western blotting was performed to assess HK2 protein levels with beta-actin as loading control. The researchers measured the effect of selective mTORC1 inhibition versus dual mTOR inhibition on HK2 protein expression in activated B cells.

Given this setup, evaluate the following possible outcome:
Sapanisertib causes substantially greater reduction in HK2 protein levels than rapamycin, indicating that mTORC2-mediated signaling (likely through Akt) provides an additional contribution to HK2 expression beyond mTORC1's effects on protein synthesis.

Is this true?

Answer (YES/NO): NO